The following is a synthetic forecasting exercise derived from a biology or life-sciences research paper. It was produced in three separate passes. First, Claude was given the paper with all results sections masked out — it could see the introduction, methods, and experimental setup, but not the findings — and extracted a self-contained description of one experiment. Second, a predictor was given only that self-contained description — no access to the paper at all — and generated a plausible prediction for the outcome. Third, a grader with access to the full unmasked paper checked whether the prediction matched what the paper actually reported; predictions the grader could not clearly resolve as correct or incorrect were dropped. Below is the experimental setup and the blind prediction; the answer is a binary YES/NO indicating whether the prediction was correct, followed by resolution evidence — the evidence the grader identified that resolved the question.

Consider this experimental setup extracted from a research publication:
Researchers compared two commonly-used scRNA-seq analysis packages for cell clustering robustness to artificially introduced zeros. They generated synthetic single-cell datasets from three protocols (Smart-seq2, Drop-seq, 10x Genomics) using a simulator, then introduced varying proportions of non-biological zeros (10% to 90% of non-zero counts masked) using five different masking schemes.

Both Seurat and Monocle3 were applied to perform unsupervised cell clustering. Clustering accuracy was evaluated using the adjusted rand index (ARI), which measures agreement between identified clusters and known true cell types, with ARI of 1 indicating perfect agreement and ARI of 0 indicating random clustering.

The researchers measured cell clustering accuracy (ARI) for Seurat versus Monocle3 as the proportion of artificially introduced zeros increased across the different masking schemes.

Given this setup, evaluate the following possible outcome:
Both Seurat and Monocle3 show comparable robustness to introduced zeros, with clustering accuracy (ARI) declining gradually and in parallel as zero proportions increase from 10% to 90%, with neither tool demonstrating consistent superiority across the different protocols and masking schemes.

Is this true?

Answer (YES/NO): NO